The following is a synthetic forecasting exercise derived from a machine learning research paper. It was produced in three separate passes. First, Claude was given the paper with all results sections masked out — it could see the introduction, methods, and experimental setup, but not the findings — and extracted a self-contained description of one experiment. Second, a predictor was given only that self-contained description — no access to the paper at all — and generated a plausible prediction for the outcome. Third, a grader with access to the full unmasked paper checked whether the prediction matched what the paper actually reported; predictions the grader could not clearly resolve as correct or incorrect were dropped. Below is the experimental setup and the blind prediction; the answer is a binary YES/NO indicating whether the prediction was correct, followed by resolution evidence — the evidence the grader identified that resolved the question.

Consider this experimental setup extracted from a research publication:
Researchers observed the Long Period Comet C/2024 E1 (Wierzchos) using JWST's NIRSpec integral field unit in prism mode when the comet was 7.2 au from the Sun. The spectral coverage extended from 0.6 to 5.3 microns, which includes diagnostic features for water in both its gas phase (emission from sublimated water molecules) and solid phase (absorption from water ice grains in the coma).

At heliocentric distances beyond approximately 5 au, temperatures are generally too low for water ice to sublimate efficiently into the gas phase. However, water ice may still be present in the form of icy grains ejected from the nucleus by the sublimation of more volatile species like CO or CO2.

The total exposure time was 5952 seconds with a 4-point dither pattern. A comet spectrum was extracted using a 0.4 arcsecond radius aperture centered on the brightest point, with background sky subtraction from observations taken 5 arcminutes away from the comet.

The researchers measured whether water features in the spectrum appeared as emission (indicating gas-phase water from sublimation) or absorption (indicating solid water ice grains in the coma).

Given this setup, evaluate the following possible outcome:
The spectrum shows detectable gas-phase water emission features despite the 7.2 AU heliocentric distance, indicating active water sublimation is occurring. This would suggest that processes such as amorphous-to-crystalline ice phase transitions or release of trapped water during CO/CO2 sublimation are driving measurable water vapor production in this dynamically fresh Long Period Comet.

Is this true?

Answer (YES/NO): NO